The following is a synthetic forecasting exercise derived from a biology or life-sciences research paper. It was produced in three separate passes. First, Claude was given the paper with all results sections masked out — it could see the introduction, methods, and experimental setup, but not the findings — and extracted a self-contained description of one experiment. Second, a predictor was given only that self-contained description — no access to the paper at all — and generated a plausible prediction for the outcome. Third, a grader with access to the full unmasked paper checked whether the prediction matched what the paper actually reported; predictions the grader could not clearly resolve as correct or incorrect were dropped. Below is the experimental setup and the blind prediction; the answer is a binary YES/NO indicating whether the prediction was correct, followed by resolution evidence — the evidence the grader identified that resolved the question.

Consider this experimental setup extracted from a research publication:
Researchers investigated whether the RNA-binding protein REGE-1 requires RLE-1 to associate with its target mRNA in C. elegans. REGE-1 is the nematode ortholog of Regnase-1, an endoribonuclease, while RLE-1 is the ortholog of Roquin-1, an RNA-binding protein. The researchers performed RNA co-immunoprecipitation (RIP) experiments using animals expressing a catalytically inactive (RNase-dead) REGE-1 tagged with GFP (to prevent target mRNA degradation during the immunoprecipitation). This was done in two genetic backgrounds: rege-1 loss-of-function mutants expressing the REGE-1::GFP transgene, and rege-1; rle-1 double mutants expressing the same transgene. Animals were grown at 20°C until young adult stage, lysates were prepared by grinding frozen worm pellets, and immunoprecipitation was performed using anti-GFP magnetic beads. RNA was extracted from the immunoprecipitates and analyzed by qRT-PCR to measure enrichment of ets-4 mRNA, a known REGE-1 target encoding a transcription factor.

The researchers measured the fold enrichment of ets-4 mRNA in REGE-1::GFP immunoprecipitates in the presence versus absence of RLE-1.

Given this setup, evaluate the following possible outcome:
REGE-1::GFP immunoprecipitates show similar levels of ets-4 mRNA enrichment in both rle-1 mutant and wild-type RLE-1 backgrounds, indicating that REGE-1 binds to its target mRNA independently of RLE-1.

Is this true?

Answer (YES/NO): YES